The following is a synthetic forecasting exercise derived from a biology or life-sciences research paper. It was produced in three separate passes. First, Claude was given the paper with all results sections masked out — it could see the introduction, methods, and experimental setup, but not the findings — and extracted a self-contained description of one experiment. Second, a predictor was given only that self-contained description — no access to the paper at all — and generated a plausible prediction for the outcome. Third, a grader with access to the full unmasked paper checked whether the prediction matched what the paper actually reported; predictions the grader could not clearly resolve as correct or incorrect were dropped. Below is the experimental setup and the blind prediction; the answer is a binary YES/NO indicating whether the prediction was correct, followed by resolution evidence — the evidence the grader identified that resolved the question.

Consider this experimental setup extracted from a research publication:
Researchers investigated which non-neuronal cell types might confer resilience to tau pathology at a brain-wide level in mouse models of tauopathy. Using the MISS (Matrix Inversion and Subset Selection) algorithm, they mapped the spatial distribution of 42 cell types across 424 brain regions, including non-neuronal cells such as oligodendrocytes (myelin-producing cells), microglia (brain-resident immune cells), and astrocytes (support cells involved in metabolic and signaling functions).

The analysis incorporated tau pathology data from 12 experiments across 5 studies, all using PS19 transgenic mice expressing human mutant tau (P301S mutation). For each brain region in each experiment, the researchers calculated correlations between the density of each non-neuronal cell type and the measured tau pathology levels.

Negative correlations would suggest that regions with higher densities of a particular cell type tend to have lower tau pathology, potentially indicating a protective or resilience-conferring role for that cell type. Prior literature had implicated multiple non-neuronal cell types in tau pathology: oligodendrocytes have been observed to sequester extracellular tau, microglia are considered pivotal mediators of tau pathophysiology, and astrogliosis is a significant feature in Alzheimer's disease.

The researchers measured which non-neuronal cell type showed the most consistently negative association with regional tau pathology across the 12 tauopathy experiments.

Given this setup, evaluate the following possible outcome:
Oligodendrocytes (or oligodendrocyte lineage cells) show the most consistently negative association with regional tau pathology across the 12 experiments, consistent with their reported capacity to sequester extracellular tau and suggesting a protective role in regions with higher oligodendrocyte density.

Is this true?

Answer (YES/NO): YES